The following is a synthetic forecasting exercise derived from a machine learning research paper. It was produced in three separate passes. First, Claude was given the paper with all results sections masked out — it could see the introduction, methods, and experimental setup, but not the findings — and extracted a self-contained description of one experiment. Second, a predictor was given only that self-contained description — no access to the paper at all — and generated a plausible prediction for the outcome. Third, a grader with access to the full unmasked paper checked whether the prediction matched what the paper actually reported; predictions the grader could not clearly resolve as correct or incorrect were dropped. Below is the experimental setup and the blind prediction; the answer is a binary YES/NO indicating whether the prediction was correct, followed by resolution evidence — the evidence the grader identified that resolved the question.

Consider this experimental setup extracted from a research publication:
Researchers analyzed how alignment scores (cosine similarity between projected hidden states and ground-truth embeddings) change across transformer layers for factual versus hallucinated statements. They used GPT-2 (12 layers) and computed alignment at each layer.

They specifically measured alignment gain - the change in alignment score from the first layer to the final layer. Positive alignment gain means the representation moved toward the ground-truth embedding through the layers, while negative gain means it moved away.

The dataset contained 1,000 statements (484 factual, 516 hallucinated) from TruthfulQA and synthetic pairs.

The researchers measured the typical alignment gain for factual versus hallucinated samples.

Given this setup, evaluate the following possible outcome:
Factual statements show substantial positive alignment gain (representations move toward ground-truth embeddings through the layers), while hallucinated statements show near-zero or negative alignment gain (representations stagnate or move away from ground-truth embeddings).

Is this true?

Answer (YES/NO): YES